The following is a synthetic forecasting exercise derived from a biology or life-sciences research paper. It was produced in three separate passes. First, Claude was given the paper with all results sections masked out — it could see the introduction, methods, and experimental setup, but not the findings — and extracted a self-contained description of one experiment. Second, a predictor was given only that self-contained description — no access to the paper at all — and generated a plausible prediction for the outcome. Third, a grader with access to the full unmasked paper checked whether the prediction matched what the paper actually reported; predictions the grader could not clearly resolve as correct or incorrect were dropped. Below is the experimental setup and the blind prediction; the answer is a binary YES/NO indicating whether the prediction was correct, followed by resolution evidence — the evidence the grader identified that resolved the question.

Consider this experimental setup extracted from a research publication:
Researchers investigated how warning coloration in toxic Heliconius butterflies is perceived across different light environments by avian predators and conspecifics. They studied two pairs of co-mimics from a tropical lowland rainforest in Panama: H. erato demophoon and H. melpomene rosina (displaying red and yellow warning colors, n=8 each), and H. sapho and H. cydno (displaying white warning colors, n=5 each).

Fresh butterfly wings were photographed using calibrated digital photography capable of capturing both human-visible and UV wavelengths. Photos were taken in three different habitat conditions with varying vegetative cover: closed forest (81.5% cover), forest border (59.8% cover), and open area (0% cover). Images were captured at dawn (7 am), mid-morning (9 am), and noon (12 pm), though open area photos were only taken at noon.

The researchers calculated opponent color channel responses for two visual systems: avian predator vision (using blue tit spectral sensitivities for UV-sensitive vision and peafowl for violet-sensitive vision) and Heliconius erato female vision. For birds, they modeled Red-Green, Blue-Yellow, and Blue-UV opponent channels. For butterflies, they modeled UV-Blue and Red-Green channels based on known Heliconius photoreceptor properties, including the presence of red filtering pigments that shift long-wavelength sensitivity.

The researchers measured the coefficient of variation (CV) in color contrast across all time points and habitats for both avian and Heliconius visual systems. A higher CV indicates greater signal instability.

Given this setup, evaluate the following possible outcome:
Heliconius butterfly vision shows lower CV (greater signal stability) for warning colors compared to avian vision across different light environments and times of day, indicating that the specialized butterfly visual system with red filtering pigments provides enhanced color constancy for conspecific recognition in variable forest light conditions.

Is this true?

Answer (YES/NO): NO